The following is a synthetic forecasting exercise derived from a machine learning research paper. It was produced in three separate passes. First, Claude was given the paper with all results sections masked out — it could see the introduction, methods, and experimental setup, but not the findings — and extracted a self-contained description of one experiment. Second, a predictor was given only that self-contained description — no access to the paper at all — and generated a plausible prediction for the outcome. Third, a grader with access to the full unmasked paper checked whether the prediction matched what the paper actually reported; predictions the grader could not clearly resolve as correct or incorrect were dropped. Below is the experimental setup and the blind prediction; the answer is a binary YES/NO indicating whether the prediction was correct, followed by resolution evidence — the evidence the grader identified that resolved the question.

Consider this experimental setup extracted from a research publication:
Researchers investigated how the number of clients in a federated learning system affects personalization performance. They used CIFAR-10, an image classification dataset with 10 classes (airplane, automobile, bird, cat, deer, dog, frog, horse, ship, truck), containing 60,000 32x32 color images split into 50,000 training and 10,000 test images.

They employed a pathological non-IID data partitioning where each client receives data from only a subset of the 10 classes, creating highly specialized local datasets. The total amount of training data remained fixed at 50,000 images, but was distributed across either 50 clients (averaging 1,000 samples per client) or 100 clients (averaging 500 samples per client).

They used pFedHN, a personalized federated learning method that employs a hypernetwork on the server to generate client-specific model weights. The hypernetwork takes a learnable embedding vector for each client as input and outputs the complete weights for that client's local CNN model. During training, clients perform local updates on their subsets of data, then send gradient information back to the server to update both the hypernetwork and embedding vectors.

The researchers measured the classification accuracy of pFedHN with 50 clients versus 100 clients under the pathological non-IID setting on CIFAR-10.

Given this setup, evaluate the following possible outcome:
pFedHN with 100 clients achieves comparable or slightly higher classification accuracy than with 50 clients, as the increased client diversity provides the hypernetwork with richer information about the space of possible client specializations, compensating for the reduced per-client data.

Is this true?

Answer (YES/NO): NO